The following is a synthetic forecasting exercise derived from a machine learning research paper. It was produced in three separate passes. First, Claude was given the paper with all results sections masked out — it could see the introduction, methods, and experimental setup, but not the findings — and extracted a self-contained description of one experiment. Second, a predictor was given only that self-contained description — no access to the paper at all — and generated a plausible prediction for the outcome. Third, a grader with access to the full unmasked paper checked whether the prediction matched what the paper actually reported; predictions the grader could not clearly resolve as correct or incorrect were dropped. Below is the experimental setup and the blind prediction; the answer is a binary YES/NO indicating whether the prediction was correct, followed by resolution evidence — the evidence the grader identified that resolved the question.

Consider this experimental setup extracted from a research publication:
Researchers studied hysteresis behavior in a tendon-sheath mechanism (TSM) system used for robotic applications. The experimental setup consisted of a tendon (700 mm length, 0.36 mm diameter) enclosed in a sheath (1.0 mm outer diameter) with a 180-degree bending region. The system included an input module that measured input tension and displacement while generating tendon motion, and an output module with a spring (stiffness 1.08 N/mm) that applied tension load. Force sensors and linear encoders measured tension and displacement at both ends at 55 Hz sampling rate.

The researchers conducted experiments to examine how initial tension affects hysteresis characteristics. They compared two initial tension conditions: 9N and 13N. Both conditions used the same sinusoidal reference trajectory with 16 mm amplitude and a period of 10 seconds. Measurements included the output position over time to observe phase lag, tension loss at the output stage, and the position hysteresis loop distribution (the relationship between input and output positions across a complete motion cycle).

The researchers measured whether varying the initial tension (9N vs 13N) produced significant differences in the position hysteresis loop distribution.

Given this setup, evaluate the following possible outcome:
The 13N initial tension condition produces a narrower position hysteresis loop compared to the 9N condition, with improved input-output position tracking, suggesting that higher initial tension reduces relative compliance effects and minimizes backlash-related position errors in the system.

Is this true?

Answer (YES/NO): NO